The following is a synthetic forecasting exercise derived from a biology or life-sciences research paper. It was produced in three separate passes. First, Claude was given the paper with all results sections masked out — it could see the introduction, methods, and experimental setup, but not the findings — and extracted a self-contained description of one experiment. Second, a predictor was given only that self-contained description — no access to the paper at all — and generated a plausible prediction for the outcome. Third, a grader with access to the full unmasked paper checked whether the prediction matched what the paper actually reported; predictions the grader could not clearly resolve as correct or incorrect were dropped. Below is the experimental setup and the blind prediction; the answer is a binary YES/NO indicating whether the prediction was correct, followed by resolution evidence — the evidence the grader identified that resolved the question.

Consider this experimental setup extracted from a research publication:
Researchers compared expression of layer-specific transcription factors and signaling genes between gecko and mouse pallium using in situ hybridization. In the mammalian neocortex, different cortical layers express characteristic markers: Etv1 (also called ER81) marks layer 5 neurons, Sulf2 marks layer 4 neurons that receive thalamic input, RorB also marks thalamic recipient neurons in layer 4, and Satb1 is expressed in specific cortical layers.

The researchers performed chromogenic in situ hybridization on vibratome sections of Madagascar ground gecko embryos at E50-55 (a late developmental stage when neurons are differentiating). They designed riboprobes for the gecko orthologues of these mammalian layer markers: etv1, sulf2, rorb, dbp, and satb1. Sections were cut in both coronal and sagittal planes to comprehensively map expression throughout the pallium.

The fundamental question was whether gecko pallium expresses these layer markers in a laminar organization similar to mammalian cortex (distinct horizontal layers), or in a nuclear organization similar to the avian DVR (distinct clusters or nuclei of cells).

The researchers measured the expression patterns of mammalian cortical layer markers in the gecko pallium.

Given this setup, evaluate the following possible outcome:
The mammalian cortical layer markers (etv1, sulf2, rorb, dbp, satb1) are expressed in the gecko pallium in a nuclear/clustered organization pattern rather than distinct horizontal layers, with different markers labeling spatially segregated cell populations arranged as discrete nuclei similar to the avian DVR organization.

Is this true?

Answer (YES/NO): NO